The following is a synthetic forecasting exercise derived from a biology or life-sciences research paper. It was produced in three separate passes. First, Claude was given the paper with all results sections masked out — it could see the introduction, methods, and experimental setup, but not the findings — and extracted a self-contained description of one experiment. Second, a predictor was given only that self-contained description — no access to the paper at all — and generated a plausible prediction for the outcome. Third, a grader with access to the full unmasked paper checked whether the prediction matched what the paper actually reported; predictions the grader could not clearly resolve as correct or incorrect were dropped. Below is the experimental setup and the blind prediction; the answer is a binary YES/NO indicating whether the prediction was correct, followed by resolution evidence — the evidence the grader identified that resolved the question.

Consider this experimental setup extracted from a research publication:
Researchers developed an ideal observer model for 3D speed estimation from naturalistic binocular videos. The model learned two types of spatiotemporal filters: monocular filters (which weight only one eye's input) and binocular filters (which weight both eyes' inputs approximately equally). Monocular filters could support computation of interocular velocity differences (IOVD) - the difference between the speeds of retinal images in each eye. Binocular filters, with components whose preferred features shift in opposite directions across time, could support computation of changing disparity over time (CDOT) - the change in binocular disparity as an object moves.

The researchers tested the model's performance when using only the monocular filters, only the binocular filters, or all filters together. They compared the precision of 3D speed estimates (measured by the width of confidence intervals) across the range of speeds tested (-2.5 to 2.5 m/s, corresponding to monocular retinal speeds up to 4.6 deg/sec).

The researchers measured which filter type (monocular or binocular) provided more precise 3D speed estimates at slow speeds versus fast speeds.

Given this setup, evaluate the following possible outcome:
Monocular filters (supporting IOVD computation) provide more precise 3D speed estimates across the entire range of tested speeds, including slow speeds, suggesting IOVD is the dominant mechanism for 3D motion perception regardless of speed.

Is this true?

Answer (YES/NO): NO